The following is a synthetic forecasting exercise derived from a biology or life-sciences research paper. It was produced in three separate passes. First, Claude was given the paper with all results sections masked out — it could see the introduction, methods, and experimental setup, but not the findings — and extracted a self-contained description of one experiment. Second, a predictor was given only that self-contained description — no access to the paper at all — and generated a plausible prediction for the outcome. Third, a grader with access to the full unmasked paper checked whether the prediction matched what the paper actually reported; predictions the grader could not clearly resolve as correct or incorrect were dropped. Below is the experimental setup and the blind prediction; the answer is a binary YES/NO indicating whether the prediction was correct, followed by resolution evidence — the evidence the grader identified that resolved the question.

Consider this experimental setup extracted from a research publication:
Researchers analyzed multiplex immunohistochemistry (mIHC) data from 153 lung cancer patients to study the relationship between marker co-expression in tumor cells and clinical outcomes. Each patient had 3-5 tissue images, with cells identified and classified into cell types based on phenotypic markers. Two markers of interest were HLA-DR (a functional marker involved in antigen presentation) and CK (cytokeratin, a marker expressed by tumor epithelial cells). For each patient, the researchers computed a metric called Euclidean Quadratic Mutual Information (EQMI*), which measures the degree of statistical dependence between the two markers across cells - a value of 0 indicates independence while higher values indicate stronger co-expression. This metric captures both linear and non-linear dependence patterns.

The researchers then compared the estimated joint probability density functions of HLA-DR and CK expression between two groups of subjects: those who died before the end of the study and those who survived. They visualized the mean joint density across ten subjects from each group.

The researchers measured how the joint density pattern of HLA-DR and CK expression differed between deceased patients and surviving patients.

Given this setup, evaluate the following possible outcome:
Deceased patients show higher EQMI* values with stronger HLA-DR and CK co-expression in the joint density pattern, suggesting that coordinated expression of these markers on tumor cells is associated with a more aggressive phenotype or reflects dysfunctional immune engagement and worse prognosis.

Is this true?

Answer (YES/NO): NO